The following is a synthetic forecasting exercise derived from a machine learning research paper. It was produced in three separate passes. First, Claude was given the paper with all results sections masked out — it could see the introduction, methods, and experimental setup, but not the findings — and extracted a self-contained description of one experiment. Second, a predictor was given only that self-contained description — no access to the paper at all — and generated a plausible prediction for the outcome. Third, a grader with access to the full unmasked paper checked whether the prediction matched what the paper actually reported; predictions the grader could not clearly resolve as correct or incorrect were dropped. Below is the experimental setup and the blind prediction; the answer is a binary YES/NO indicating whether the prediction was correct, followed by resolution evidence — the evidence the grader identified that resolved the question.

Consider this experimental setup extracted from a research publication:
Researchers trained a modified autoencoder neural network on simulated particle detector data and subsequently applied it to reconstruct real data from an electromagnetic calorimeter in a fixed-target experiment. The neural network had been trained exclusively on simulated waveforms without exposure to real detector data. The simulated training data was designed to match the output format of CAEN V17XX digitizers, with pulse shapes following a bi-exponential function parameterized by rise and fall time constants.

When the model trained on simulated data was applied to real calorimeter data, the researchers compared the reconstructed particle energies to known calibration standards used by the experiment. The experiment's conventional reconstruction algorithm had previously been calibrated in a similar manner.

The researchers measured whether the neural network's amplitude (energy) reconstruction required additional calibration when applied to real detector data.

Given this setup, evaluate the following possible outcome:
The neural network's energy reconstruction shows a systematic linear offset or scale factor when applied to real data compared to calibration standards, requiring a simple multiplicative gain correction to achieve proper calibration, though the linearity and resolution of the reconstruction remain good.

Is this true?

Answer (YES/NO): NO